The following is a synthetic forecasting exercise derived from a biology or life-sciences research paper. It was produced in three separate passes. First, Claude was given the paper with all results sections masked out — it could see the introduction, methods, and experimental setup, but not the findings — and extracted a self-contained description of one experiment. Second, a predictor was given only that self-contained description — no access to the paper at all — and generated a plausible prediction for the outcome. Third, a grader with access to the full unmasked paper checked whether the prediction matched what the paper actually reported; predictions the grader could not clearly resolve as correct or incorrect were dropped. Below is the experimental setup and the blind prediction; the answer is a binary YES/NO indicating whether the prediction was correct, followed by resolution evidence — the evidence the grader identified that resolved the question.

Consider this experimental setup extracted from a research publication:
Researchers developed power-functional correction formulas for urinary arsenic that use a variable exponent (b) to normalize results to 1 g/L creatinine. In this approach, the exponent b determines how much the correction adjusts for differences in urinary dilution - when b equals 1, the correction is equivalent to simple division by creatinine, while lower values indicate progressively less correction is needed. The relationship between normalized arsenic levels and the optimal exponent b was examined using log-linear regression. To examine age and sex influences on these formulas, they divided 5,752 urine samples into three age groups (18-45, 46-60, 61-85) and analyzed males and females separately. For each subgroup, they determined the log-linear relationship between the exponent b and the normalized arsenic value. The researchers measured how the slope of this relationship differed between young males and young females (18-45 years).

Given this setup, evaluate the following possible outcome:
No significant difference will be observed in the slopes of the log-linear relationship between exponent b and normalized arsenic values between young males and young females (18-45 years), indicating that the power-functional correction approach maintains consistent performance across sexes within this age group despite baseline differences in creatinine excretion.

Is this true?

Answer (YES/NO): NO